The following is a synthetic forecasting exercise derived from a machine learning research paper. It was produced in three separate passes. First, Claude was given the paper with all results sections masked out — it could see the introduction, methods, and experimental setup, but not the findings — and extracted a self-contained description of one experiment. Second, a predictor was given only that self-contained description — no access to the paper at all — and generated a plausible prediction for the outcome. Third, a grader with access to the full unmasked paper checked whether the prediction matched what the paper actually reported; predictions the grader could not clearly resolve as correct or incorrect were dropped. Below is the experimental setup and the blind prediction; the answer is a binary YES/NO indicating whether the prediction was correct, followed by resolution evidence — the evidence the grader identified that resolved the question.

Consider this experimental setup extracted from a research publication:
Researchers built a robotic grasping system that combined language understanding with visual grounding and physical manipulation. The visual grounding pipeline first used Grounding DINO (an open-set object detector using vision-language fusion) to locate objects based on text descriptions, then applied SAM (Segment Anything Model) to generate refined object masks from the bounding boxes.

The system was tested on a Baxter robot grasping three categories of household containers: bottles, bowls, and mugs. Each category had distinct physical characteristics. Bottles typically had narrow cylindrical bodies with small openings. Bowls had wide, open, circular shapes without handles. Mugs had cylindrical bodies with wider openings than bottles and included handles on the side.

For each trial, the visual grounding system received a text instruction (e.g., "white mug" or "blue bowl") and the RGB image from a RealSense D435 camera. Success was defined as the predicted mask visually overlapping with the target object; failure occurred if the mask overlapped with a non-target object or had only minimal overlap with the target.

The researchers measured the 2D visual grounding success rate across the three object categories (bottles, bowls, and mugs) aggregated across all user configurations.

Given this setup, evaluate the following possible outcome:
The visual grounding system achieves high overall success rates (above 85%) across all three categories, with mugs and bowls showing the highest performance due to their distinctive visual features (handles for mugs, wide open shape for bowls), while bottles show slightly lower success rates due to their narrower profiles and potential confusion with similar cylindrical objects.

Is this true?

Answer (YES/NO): NO